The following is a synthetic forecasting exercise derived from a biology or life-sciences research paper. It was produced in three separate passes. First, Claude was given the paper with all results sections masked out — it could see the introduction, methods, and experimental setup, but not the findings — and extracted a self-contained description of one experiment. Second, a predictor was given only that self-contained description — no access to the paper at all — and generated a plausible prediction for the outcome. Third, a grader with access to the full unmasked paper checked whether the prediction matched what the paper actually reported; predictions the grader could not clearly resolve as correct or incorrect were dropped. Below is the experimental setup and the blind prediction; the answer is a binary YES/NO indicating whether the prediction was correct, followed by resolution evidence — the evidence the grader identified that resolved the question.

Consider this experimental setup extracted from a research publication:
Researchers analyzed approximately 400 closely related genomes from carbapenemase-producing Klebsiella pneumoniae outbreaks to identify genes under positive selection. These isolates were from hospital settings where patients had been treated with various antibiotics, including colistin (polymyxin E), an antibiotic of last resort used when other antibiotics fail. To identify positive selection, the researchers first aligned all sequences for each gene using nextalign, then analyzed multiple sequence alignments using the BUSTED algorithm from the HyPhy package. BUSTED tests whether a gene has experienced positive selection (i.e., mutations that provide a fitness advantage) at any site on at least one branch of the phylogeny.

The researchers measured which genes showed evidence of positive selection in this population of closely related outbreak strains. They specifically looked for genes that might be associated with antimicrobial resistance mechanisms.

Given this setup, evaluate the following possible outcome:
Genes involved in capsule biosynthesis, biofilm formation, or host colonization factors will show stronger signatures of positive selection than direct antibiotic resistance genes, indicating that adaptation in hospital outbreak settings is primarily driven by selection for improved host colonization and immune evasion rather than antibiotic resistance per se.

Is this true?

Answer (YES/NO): NO